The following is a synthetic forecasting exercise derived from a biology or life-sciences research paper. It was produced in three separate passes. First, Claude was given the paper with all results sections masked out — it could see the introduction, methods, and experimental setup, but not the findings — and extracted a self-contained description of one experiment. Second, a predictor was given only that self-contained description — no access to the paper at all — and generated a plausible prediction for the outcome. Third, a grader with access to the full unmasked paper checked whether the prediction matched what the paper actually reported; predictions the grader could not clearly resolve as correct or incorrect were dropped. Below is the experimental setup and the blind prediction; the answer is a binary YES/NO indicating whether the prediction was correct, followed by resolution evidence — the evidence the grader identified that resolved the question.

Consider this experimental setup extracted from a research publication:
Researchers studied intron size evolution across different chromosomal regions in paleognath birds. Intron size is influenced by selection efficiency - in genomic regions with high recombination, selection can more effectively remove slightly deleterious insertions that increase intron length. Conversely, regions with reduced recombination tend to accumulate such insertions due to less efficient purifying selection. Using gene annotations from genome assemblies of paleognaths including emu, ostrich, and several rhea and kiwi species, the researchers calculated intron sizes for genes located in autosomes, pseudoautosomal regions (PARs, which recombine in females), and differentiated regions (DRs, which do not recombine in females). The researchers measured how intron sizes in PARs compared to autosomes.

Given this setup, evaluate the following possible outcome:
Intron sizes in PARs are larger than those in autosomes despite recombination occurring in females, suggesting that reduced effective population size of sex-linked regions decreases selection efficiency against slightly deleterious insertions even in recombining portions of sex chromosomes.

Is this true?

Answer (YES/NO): YES